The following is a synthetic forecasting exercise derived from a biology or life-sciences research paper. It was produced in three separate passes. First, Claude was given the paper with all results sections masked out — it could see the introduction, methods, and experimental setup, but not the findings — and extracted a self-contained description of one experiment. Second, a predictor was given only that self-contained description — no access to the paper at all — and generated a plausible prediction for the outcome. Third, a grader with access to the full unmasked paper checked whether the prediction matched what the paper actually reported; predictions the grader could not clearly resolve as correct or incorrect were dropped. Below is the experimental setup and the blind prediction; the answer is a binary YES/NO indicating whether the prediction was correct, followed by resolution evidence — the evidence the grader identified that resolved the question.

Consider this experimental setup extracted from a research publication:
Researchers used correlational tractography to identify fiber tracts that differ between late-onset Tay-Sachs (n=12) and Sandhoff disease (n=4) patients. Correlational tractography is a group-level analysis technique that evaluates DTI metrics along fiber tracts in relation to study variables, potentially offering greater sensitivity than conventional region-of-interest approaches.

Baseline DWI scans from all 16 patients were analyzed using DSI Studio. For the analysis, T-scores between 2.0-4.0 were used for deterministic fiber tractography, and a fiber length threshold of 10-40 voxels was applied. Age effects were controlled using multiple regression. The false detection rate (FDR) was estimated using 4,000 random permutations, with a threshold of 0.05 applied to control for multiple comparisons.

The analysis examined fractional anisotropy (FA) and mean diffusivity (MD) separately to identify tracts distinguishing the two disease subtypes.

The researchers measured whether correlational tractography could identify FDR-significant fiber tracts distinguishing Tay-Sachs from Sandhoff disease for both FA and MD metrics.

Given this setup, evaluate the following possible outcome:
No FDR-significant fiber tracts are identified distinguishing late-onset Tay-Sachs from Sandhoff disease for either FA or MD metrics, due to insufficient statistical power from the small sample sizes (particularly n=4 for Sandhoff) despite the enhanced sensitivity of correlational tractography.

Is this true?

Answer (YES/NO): NO